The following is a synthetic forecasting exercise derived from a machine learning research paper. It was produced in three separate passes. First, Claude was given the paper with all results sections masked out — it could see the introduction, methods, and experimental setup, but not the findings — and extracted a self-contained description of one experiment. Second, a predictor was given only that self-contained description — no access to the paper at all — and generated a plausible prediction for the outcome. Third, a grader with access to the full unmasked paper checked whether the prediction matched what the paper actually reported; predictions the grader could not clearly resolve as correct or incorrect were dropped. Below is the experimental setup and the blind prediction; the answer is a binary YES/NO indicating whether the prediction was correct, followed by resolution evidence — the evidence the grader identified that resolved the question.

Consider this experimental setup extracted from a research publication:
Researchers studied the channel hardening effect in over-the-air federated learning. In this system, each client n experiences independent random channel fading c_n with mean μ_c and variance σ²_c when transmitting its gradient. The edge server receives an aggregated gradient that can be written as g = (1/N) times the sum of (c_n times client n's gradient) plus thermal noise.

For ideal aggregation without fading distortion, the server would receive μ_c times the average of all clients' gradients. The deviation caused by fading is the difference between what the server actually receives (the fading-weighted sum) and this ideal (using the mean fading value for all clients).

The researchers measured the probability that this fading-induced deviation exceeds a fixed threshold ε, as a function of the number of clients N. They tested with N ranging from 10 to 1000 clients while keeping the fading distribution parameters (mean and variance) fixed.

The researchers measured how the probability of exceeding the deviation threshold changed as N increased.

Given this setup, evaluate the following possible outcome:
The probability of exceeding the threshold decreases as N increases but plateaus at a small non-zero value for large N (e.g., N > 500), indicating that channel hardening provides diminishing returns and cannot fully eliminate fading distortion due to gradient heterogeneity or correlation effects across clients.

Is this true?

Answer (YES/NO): NO